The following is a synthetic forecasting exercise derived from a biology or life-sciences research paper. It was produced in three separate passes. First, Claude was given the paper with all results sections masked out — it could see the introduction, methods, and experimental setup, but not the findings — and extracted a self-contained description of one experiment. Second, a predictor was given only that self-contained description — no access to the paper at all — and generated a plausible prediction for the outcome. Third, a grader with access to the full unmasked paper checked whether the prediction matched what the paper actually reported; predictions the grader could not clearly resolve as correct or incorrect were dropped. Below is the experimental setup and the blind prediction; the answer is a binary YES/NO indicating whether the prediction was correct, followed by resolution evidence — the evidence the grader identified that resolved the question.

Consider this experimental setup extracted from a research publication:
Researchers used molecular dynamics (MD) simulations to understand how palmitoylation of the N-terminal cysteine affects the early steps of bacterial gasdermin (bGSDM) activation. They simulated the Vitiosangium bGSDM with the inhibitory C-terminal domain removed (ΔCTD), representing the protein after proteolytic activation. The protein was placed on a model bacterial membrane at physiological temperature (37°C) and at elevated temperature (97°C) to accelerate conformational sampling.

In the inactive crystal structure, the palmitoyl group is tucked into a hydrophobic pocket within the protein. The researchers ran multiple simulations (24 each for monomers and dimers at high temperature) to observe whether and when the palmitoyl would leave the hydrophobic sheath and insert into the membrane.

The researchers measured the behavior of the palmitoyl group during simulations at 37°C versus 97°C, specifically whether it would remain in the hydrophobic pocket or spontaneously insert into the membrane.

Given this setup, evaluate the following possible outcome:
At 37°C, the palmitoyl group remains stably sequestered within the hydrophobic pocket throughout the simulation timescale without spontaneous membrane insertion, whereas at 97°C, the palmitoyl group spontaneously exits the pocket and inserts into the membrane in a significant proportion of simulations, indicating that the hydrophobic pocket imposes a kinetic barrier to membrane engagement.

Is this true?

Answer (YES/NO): YES